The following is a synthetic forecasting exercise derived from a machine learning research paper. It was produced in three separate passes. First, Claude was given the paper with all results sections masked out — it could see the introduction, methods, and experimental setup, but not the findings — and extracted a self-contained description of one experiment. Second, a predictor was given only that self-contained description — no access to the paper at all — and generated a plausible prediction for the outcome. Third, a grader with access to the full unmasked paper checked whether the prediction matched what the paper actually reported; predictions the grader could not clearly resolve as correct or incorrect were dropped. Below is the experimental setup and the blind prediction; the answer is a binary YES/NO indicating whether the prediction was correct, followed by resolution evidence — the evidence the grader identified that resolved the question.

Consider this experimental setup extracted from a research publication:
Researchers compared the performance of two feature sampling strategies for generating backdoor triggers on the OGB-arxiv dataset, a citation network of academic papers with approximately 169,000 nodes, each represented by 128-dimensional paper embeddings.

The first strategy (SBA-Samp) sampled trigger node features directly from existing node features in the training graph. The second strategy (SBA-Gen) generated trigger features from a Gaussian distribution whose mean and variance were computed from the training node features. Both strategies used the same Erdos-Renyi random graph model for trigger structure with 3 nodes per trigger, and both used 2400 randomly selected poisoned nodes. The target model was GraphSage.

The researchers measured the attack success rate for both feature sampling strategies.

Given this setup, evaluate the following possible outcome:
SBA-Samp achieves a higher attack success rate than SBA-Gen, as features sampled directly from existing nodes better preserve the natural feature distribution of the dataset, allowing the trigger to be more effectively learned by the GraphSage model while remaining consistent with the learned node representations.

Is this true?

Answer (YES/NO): NO